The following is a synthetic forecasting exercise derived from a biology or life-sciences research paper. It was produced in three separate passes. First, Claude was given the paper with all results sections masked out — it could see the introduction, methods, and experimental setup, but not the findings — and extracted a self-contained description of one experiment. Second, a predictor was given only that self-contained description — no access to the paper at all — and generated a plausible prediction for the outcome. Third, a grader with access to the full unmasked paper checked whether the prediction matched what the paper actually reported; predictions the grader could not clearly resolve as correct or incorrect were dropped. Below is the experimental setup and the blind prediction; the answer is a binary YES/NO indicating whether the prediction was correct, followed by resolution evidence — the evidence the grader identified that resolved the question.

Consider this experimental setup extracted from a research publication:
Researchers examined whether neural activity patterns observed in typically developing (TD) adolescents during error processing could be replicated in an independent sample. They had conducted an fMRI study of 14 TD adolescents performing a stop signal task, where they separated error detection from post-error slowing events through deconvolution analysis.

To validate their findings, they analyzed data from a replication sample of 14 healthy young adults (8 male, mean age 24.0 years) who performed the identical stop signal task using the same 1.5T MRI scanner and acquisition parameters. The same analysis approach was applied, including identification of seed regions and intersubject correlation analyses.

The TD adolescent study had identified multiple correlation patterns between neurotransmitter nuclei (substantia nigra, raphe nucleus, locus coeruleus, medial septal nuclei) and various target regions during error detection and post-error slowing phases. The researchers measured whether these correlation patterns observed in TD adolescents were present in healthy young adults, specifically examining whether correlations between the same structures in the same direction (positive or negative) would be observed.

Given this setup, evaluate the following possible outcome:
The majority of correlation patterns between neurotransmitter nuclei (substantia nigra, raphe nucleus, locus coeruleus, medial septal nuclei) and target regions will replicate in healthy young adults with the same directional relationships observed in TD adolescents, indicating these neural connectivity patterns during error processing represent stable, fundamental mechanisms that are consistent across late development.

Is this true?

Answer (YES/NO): YES